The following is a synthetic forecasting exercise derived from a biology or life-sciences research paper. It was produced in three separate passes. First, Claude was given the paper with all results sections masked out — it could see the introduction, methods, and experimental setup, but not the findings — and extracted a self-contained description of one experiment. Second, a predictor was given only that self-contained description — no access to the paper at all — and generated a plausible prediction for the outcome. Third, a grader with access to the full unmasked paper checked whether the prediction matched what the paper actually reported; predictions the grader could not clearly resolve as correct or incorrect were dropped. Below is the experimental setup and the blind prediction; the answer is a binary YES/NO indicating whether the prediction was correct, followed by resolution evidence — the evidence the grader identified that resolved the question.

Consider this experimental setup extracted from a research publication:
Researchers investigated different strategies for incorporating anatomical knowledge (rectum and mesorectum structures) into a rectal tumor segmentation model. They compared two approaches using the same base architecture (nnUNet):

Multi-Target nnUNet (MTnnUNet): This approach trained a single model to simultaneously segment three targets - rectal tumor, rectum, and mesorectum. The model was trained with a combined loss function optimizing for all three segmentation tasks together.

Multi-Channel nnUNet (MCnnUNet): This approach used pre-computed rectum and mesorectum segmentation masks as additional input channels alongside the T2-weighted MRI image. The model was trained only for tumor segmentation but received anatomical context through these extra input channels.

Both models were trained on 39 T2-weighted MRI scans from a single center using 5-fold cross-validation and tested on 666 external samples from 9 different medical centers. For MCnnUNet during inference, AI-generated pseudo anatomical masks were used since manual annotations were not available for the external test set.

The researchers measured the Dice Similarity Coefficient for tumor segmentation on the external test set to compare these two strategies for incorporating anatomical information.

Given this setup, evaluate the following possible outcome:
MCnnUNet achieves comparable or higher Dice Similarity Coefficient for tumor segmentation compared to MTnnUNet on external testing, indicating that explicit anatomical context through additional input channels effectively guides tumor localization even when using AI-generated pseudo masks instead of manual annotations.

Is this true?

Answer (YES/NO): NO